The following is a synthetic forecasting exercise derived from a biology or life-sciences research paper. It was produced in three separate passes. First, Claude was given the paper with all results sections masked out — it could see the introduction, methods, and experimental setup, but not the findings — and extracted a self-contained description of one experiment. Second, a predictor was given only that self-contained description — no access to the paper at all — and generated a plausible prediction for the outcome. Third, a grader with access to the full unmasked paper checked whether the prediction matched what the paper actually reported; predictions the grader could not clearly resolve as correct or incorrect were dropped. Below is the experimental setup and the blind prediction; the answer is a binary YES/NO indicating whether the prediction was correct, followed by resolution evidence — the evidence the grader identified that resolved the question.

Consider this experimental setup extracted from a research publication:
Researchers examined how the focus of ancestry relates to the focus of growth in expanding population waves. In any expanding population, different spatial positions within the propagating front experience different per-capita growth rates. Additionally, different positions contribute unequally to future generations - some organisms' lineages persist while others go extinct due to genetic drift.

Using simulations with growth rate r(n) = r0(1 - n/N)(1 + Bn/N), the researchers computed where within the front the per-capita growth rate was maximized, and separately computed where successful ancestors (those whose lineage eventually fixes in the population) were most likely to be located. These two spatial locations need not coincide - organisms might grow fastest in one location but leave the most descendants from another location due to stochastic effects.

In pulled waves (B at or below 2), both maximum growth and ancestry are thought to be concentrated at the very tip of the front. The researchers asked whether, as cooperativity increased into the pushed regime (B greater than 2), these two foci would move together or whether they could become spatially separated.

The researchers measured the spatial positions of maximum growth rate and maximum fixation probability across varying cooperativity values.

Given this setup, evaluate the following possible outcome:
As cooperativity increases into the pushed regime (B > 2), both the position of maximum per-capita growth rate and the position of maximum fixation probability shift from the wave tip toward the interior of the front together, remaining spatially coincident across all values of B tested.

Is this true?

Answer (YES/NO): NO